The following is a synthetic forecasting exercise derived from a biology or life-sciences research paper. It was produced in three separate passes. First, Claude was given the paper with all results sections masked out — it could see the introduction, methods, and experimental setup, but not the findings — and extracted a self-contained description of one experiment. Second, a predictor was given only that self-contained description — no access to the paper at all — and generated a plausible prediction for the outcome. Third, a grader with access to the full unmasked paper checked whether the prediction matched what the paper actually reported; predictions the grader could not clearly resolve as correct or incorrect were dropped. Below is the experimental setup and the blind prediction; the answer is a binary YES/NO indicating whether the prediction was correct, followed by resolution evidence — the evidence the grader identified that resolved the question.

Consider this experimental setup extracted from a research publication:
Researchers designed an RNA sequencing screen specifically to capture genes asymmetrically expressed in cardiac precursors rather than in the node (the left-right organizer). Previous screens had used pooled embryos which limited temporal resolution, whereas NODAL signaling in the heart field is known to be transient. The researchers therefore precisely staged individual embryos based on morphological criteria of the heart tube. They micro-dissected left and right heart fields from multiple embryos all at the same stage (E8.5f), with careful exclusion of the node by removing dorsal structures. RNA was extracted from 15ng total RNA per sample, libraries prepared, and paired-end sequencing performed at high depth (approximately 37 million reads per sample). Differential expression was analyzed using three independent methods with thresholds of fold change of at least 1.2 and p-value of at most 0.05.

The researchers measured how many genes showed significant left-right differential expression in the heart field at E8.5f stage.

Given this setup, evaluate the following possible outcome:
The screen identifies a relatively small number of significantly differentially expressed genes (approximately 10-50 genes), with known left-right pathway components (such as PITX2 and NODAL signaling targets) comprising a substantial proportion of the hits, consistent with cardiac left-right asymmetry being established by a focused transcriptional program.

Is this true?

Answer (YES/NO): NO